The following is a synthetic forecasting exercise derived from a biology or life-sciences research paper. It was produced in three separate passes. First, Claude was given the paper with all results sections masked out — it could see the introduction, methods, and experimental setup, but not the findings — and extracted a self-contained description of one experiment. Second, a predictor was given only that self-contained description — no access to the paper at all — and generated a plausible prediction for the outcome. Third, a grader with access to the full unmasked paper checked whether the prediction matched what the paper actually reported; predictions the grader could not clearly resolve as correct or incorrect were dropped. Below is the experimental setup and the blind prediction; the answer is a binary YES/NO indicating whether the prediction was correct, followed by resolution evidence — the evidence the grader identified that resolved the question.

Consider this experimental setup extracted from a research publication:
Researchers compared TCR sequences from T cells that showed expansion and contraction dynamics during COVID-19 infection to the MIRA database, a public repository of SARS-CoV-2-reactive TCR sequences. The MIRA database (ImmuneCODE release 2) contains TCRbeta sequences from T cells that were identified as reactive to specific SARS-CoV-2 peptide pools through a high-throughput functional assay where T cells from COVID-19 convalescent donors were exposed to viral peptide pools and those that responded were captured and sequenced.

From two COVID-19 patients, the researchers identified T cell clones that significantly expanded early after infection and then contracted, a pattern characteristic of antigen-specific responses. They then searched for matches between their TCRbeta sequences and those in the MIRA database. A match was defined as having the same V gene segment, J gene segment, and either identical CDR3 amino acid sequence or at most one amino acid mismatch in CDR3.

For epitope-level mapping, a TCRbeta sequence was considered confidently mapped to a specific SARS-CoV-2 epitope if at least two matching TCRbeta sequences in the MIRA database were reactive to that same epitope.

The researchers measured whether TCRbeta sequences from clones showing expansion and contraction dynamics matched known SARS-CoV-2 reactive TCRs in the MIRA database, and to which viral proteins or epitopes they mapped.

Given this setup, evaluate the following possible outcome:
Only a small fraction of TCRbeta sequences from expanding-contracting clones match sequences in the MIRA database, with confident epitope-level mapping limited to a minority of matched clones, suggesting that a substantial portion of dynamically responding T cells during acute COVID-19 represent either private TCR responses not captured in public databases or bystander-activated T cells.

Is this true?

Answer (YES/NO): NO